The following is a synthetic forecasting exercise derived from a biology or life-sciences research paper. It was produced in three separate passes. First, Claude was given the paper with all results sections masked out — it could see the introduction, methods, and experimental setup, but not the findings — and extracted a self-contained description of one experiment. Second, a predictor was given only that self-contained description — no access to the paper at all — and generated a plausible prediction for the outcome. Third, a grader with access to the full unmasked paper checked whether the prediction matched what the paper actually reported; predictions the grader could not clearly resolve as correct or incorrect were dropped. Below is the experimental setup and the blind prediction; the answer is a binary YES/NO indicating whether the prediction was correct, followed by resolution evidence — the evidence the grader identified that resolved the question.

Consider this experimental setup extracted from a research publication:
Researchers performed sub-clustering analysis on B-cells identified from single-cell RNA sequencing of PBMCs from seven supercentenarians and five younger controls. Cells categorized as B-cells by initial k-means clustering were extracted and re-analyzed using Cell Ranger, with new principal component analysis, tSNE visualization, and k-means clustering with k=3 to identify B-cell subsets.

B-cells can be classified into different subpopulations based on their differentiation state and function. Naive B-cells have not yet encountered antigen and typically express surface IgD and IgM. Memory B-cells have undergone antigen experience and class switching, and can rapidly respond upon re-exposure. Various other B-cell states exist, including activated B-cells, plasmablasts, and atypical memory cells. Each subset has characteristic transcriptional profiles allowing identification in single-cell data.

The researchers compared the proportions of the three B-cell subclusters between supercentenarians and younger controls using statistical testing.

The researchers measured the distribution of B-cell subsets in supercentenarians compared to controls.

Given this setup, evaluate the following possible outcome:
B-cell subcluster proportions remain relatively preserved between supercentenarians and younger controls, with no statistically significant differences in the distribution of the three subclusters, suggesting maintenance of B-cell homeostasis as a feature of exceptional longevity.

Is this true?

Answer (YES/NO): NO